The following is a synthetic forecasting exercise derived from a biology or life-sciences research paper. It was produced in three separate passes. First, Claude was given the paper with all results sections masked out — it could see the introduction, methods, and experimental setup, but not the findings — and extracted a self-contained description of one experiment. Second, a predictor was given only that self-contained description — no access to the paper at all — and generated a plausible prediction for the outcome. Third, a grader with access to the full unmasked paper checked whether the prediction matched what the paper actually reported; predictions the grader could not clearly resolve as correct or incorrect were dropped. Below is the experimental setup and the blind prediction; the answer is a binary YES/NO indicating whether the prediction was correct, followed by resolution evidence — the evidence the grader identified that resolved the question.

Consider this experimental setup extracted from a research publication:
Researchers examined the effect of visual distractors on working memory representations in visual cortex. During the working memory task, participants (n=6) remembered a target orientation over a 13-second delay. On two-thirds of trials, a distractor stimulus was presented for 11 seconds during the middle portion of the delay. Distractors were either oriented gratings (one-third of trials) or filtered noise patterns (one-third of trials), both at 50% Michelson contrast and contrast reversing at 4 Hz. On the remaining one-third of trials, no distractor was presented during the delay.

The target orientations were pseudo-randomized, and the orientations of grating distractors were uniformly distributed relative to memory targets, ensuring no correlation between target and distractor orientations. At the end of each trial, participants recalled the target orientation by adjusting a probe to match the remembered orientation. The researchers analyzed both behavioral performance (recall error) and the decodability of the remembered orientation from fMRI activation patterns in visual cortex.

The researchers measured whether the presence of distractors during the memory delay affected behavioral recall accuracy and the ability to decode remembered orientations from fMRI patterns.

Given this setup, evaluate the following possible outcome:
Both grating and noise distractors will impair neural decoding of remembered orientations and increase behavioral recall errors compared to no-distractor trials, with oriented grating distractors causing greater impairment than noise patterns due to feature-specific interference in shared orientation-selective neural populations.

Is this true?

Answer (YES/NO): NO